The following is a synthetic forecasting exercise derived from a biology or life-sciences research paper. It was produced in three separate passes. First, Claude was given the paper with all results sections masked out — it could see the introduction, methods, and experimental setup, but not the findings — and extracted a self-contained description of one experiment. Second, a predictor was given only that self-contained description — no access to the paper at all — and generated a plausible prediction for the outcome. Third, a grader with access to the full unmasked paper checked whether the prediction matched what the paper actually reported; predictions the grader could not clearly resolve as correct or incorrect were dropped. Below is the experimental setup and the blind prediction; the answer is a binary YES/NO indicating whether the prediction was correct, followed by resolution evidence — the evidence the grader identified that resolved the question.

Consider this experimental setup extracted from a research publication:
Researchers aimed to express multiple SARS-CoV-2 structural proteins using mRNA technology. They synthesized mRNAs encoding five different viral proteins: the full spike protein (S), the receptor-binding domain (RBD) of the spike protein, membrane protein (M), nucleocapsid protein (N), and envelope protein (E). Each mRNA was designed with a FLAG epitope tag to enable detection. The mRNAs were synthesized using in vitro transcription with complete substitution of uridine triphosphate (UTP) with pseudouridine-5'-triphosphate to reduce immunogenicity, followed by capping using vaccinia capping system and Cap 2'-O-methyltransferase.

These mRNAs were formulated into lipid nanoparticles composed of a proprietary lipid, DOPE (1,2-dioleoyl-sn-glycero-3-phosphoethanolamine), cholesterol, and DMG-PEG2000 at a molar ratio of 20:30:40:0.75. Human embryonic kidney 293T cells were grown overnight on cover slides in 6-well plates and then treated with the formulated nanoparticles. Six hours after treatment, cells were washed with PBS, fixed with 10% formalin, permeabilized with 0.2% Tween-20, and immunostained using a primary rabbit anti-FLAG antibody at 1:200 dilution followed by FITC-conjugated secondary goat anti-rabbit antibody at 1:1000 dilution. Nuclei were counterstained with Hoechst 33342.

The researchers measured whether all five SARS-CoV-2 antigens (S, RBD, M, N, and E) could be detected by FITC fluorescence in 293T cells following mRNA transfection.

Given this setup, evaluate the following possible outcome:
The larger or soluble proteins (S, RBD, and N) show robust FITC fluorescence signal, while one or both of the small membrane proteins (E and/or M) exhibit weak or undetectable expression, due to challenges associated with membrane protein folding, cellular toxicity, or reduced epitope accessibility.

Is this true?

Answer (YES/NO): NO